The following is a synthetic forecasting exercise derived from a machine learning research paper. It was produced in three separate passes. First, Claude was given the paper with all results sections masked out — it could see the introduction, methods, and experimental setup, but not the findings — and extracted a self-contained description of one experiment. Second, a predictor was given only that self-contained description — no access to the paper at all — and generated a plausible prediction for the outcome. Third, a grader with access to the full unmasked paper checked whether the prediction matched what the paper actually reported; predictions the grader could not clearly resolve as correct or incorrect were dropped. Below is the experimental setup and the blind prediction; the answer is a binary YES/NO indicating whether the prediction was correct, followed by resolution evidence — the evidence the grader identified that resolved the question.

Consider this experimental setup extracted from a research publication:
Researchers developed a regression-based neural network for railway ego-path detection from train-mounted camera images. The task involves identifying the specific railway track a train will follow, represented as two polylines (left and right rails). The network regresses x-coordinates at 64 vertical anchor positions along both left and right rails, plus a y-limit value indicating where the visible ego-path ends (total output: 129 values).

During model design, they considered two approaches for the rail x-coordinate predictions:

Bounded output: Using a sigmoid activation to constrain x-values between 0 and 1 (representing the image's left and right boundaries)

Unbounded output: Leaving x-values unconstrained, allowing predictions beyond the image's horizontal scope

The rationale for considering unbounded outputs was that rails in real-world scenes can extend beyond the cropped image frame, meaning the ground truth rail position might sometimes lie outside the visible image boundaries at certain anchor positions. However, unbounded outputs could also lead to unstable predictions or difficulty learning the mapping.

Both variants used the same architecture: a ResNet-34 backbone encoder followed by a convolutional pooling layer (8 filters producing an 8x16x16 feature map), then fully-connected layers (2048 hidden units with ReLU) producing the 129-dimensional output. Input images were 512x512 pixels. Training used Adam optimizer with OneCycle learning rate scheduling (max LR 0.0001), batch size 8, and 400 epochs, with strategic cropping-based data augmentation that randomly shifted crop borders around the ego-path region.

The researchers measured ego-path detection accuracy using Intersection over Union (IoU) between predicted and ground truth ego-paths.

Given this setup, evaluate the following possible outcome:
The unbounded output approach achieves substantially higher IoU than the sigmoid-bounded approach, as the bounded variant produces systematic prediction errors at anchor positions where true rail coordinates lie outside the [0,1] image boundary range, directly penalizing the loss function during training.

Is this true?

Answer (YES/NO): YES